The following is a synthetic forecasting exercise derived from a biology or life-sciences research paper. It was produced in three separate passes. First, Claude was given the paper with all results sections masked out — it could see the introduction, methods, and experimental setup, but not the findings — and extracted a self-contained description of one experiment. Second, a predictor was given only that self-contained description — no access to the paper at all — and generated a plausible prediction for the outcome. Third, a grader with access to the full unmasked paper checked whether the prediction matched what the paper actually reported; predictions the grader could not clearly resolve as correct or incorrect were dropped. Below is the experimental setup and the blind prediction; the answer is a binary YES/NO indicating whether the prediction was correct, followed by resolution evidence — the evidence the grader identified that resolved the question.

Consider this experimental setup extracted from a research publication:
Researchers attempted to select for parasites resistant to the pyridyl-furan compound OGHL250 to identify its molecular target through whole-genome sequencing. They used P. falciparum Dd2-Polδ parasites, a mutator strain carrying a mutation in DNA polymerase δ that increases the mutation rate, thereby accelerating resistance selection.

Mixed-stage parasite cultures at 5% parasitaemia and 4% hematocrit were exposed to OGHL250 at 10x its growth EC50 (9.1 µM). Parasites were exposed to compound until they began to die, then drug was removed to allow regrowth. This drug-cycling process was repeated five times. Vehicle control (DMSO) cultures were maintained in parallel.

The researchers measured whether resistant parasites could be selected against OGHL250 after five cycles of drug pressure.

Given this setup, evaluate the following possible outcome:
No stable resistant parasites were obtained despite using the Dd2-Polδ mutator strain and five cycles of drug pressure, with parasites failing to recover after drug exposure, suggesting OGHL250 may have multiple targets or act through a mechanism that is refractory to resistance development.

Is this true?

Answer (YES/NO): YES